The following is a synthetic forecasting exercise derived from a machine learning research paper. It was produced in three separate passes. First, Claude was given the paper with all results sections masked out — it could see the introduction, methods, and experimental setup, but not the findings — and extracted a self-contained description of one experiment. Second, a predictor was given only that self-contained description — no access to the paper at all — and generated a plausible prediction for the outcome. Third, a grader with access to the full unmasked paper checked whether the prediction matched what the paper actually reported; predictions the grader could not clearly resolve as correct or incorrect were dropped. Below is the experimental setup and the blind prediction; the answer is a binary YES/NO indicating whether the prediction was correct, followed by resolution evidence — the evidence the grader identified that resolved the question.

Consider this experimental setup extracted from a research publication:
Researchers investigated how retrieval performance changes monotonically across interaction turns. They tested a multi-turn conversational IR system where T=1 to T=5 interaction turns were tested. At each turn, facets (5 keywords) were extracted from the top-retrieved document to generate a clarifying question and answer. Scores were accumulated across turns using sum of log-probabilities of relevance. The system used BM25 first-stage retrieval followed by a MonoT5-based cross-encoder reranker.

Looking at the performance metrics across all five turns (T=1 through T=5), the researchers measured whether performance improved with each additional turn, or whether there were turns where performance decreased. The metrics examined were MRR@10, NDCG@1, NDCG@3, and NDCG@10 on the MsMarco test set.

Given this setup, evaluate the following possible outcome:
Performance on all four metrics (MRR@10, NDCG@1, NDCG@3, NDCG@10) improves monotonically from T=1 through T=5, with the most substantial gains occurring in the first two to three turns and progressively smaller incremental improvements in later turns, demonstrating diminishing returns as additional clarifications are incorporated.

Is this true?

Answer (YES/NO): YES